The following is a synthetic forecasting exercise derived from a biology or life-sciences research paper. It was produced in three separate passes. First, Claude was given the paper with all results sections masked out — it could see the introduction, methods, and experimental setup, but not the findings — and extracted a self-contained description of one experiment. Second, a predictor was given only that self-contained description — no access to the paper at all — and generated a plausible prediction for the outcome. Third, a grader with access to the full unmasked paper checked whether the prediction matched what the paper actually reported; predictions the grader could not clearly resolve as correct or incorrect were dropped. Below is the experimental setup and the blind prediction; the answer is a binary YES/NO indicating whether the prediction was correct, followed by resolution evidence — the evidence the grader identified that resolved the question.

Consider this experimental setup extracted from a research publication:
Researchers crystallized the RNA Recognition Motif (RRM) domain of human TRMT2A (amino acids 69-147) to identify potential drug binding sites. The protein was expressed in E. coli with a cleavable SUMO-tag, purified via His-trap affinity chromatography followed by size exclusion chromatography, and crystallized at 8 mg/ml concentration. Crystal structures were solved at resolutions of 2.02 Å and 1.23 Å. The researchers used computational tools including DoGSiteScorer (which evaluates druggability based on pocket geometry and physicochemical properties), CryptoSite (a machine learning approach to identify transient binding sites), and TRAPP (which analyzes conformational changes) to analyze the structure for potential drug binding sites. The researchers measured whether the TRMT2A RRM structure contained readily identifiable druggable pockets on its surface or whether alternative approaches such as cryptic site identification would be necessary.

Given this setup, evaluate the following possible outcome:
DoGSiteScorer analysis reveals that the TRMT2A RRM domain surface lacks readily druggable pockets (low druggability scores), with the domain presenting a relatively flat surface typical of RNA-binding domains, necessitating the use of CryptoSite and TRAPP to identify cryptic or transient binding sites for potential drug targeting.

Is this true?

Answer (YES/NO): YES